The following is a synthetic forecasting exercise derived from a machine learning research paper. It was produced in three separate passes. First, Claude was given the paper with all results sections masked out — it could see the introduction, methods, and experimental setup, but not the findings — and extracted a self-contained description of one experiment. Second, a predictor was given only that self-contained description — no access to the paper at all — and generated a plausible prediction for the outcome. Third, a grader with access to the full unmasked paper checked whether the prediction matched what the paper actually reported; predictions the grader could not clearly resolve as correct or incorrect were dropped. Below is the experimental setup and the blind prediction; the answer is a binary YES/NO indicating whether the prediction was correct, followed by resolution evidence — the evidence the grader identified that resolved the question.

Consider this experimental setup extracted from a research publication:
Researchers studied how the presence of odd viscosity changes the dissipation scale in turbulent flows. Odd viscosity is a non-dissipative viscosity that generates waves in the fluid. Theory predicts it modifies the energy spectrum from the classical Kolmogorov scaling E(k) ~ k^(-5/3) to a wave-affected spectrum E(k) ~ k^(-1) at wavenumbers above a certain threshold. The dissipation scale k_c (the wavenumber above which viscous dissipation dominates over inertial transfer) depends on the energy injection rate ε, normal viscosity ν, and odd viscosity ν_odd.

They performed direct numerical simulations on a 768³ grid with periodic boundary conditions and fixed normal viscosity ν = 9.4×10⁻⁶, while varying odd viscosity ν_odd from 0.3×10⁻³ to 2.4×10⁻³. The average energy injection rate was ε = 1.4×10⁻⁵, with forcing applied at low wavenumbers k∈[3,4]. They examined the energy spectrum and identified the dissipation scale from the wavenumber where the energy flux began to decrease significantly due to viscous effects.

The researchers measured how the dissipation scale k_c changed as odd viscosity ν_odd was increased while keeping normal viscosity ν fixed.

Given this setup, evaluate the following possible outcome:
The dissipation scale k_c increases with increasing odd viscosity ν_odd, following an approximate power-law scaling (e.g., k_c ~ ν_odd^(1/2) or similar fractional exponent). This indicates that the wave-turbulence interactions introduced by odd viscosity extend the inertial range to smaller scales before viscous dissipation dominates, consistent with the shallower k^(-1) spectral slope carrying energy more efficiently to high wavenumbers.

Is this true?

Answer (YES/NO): NO